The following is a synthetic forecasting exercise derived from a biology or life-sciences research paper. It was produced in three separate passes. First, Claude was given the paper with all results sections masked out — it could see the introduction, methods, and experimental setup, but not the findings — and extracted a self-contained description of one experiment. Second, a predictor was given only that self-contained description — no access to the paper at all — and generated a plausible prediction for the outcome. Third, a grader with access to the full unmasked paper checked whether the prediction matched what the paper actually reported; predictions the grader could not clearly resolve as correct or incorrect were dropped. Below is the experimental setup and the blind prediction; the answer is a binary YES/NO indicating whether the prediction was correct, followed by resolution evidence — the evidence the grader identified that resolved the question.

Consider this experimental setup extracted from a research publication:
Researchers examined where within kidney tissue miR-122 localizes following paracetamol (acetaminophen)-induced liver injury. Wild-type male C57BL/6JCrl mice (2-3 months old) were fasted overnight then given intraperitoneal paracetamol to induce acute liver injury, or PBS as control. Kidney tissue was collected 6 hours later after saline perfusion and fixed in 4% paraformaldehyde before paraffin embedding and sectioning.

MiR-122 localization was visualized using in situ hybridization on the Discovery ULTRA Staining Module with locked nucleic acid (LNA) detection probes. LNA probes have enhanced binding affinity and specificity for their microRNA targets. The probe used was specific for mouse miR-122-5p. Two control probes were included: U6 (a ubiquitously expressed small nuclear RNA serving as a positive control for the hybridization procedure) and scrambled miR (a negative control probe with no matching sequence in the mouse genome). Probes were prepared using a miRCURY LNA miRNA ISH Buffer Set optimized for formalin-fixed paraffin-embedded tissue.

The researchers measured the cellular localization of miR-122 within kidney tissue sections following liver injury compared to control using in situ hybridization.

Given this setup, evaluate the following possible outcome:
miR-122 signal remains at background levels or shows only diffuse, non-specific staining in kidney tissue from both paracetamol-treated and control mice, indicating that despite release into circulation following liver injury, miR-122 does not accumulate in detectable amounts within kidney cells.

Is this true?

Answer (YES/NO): NO